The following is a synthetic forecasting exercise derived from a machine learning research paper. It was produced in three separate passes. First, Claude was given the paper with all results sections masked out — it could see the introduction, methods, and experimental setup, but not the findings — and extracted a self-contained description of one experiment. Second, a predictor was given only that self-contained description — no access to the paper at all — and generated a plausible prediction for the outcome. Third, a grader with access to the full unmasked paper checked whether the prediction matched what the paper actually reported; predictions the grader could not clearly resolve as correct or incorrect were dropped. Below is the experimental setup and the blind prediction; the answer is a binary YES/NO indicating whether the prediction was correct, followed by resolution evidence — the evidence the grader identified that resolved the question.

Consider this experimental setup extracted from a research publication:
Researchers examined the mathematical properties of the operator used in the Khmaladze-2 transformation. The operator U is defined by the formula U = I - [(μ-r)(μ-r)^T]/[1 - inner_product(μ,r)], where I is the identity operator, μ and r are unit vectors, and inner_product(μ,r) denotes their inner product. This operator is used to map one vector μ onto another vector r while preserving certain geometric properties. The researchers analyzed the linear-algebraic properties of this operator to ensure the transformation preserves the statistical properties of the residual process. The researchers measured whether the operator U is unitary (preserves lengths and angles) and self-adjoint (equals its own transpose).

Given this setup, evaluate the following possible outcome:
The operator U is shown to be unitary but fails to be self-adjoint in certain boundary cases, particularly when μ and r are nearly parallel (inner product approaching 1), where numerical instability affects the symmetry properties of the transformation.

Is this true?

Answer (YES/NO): NO